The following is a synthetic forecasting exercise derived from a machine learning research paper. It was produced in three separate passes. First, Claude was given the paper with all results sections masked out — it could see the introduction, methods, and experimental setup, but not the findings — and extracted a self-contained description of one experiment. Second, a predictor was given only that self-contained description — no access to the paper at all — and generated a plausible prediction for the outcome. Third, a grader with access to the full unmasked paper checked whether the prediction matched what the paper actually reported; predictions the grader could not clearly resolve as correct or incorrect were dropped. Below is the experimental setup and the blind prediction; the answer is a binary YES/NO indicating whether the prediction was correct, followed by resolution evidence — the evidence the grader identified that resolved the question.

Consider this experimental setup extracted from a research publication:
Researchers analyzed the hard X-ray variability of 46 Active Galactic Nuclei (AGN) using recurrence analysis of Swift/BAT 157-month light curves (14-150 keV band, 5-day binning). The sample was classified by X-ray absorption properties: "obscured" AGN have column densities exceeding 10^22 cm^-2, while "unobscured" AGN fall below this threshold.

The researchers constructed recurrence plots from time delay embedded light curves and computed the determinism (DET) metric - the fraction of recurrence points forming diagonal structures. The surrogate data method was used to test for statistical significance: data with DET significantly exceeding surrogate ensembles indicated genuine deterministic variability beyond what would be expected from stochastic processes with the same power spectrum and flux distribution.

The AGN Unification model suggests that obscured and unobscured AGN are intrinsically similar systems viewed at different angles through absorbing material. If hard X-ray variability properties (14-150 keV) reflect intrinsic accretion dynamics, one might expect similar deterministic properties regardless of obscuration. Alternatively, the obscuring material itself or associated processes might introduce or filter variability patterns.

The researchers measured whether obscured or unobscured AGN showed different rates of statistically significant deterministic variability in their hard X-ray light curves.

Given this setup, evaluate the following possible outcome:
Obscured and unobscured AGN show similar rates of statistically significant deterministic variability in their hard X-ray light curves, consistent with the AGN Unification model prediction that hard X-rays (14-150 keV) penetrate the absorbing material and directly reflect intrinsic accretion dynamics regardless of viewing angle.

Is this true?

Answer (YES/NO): YES